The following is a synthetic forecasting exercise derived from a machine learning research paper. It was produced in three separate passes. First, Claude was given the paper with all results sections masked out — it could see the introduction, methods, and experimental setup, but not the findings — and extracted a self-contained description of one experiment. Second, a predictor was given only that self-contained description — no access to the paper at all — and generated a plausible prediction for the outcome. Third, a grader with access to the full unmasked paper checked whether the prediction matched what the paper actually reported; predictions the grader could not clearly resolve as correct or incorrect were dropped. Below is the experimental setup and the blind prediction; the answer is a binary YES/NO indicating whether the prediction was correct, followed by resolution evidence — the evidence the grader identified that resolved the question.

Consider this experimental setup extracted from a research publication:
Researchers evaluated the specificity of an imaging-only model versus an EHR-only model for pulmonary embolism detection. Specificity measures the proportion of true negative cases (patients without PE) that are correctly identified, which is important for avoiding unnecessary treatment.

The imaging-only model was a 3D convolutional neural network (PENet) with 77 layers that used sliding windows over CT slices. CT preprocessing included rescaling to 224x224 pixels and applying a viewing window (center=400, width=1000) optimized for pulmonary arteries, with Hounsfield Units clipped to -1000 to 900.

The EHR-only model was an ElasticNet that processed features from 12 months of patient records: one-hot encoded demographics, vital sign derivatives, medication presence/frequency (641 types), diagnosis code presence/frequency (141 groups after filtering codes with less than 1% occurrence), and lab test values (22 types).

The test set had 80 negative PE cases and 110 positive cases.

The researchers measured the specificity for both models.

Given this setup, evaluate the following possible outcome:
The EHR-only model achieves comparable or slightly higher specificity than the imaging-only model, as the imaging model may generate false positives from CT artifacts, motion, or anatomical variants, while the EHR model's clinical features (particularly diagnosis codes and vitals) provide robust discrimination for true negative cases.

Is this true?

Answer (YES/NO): YES